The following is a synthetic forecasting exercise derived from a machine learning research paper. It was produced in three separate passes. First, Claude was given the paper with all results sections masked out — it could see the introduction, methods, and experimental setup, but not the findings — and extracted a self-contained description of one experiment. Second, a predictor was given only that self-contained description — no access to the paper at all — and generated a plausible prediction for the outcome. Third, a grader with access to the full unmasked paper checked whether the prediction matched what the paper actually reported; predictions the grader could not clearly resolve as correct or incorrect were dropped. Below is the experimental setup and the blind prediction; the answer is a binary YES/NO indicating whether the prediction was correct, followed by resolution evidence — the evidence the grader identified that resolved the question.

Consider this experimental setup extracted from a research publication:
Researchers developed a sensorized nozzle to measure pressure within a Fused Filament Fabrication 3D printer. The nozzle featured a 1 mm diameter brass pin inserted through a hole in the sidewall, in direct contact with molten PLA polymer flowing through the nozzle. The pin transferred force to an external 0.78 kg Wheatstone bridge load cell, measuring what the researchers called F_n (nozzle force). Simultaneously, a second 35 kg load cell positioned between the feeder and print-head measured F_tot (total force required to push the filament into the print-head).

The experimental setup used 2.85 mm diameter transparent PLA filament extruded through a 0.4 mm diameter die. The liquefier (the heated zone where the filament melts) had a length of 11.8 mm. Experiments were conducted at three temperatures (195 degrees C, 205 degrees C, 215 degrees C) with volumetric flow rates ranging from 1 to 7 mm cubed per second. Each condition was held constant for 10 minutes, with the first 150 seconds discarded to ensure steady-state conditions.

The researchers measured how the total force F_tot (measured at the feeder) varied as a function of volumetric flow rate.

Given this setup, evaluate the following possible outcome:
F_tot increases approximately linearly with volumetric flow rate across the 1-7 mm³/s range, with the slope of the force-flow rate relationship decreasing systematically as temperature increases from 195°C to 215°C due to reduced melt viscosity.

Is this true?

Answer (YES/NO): NO